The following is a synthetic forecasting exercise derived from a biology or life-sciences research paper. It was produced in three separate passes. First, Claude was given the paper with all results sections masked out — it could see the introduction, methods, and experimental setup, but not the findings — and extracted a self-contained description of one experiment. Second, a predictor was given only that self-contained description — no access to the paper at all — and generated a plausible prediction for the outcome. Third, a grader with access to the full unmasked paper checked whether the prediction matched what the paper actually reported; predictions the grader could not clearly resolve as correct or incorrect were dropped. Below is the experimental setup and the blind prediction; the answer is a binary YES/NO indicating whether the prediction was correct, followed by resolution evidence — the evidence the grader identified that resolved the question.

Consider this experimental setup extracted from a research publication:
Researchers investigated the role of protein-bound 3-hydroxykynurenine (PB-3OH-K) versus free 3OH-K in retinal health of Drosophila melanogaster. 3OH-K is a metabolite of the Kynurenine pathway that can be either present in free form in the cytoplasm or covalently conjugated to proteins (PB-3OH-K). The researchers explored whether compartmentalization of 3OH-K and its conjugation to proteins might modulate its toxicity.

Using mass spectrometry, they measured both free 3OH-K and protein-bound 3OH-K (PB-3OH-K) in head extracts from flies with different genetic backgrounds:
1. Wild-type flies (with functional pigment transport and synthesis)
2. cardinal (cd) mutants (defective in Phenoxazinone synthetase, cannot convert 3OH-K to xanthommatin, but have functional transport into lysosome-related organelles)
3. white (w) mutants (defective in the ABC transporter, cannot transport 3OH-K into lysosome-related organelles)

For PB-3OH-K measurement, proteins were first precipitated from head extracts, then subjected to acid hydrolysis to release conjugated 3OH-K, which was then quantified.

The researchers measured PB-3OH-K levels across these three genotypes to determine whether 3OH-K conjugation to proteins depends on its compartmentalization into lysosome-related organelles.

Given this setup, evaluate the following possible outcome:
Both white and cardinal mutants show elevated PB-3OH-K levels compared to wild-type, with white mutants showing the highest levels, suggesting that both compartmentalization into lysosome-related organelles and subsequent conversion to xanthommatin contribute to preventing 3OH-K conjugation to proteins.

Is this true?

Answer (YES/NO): NO